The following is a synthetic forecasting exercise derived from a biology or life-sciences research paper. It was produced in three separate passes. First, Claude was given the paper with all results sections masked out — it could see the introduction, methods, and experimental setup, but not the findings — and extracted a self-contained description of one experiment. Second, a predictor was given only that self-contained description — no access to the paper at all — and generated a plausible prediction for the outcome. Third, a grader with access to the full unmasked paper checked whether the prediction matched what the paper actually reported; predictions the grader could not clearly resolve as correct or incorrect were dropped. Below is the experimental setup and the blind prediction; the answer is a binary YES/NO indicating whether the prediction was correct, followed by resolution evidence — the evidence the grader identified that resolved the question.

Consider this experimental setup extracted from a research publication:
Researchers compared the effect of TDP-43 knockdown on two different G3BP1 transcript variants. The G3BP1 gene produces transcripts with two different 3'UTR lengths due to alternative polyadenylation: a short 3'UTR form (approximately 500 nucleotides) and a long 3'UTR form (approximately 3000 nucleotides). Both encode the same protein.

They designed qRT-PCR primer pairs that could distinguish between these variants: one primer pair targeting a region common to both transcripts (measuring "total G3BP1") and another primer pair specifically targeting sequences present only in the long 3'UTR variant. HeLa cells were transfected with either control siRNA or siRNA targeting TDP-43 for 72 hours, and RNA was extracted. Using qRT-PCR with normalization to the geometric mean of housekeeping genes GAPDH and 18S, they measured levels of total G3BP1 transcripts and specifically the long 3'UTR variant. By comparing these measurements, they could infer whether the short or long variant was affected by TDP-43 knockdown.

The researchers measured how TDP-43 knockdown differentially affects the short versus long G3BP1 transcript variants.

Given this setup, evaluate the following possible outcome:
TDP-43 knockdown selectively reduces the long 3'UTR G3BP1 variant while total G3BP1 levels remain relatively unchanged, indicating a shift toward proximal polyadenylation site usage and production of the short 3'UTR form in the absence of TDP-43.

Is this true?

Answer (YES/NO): NO